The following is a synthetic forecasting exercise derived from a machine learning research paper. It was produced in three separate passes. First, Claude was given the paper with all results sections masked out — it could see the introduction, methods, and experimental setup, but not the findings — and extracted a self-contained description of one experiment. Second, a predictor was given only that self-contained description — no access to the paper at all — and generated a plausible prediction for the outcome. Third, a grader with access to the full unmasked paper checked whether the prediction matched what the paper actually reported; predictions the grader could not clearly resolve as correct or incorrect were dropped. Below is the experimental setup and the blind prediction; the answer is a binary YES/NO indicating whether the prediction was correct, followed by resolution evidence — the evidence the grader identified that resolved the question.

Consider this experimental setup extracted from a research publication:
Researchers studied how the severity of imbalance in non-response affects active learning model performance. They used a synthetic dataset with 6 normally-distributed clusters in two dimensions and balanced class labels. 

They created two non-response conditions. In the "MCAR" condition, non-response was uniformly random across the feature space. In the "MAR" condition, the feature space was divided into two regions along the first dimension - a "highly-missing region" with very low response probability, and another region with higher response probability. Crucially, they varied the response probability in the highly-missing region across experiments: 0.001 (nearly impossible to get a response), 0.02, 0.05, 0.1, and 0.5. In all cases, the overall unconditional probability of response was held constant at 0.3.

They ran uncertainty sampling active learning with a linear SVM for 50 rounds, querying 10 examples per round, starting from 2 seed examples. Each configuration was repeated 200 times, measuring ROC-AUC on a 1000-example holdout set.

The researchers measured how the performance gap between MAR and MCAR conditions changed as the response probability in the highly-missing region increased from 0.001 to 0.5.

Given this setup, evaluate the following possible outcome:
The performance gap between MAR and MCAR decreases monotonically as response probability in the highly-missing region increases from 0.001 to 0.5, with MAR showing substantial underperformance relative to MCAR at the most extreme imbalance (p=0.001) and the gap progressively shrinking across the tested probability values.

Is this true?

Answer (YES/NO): YES